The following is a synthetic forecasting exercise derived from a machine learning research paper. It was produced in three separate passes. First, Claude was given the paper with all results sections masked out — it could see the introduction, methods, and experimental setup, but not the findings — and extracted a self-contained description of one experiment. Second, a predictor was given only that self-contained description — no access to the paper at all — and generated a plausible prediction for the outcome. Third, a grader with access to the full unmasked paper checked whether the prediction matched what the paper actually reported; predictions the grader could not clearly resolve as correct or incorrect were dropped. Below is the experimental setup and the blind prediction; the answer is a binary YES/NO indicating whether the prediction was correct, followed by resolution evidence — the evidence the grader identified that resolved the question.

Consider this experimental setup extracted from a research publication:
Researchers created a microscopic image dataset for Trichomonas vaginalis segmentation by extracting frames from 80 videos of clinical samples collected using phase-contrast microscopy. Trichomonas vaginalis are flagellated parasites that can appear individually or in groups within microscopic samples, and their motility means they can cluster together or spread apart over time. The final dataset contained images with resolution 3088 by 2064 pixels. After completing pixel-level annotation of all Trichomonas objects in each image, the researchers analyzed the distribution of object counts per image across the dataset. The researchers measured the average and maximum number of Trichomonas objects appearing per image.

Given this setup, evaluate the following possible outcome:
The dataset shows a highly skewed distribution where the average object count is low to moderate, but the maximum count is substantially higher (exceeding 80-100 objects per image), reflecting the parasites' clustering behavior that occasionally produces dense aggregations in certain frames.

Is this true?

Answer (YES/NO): NO